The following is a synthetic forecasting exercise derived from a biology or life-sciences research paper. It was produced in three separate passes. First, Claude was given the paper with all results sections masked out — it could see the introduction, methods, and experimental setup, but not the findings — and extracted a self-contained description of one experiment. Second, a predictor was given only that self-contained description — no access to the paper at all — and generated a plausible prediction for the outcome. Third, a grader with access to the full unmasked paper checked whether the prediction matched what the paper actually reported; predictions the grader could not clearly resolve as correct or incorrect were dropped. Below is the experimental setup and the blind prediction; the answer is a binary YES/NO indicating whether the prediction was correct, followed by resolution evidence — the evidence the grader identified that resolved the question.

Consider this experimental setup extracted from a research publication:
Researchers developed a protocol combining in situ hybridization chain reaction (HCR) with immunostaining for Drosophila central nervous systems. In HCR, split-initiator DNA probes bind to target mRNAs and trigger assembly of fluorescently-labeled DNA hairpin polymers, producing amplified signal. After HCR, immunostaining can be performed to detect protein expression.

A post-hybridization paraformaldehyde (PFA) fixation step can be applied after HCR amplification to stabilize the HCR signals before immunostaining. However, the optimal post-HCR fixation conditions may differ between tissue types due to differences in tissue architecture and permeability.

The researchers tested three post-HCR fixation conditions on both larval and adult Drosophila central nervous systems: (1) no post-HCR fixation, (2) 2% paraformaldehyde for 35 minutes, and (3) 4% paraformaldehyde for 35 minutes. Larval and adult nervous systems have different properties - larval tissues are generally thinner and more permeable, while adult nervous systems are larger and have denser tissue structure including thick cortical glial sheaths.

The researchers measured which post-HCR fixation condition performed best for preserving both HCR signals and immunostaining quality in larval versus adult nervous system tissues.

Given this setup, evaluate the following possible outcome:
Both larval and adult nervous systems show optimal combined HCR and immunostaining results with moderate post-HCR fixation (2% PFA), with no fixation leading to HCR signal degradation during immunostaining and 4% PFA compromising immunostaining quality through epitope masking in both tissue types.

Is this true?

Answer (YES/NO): NO